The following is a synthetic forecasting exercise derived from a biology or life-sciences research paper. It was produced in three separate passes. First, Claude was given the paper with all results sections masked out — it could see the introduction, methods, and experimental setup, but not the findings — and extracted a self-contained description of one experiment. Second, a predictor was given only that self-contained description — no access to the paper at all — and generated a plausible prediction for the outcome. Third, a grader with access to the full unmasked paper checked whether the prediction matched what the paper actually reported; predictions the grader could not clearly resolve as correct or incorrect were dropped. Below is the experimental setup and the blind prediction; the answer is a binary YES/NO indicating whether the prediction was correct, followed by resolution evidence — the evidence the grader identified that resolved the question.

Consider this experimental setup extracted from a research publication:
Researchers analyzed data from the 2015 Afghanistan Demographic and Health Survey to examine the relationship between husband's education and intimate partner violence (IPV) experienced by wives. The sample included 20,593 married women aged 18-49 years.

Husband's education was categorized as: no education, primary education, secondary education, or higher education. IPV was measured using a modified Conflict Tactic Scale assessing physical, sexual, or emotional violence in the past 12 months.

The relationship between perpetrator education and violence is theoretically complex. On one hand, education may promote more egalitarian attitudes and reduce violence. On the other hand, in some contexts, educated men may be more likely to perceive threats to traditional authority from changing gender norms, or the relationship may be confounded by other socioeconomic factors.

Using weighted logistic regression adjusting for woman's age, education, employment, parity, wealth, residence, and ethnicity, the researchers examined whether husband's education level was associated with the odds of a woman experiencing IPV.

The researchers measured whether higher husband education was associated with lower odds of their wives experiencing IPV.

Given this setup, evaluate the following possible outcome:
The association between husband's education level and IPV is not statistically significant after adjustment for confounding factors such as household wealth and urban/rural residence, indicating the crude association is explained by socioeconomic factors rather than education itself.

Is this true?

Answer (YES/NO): NO